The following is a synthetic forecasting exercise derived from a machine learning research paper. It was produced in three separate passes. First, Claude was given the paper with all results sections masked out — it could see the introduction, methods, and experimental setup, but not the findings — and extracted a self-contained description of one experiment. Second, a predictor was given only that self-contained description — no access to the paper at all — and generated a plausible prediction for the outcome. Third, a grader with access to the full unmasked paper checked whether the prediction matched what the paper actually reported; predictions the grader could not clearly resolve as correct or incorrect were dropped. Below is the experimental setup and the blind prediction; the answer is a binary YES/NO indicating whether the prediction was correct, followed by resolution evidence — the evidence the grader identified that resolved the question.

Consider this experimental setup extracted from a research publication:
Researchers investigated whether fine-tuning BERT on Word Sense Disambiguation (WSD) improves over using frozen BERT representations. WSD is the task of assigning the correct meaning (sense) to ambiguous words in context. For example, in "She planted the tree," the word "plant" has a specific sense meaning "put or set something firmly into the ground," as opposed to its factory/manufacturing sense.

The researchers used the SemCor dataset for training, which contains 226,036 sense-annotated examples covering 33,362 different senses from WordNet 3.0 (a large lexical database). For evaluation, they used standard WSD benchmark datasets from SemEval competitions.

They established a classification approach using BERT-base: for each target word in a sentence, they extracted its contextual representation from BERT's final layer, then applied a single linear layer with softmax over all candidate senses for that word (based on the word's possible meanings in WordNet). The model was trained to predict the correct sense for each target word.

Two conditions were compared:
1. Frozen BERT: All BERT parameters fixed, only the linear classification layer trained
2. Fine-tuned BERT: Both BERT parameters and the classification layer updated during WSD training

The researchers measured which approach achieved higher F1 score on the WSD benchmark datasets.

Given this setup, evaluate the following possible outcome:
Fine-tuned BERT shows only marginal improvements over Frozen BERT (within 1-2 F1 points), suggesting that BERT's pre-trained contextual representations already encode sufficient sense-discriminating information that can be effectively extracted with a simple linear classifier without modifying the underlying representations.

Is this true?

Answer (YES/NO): NO